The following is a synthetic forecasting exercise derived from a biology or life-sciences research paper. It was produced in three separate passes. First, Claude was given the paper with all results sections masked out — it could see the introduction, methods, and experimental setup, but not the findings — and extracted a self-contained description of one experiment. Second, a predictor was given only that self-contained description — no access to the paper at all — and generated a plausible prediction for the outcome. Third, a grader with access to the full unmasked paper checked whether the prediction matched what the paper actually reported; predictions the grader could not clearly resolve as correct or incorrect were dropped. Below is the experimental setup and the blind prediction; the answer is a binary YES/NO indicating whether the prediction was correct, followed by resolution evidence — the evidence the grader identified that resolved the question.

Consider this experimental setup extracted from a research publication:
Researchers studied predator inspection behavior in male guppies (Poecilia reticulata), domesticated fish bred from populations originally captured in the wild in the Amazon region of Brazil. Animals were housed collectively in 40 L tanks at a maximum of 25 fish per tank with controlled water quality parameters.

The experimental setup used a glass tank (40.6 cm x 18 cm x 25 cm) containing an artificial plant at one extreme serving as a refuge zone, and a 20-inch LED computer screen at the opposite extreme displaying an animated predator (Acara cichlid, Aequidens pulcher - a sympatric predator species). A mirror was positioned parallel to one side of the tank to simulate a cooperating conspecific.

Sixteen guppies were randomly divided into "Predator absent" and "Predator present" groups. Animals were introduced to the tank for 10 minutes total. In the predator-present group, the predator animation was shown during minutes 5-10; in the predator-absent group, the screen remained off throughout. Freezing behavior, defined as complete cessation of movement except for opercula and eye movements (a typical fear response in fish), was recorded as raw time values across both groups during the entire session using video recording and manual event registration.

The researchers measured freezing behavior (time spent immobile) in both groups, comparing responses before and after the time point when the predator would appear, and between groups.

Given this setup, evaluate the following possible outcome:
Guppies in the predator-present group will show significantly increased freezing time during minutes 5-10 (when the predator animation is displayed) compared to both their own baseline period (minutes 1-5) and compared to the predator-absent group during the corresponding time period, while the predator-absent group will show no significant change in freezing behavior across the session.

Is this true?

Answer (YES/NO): YES